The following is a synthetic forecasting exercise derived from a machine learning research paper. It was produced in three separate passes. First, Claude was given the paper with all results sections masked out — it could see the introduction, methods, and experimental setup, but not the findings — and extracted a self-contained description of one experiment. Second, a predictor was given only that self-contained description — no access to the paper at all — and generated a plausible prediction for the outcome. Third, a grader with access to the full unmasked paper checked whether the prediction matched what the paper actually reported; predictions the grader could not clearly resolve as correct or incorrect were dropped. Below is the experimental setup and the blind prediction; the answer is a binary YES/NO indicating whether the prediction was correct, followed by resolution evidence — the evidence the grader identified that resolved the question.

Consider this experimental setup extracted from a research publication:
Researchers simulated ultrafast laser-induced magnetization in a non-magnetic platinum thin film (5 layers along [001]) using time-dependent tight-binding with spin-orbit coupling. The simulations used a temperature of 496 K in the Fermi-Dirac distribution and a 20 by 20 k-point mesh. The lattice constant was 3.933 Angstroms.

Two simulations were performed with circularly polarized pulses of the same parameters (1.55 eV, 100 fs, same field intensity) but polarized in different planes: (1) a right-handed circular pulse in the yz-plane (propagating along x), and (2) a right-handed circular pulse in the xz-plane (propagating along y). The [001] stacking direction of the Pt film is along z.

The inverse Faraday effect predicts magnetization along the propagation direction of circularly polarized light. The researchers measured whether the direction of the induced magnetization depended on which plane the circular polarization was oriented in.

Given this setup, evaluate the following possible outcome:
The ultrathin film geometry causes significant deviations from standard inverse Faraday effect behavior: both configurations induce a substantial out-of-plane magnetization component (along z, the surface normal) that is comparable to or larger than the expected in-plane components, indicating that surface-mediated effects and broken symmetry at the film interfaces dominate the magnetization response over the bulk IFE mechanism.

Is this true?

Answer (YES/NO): NO